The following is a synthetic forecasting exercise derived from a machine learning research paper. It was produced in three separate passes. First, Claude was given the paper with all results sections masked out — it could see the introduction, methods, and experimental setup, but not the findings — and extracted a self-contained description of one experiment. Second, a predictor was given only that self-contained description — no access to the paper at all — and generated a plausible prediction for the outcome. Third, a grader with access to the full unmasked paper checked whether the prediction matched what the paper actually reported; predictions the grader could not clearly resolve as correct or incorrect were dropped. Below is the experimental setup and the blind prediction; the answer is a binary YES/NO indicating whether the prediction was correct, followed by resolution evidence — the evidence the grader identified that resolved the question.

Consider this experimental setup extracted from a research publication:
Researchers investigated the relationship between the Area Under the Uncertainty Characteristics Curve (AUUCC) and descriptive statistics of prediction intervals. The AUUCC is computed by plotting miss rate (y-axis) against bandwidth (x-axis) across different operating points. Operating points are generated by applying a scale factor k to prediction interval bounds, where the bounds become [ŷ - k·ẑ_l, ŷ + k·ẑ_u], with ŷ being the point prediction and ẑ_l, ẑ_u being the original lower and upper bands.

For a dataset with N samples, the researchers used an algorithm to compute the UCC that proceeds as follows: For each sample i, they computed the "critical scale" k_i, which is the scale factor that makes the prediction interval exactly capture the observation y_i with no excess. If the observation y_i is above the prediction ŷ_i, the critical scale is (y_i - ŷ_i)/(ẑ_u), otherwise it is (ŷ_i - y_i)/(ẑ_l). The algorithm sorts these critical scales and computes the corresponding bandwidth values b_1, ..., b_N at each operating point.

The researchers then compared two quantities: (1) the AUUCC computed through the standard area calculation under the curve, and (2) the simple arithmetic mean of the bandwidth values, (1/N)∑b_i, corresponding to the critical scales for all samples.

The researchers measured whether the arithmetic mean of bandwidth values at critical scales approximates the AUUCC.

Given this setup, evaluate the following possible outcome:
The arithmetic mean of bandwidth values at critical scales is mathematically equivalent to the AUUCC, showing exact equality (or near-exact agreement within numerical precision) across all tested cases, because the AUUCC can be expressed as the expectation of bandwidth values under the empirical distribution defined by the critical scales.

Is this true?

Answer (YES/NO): NO